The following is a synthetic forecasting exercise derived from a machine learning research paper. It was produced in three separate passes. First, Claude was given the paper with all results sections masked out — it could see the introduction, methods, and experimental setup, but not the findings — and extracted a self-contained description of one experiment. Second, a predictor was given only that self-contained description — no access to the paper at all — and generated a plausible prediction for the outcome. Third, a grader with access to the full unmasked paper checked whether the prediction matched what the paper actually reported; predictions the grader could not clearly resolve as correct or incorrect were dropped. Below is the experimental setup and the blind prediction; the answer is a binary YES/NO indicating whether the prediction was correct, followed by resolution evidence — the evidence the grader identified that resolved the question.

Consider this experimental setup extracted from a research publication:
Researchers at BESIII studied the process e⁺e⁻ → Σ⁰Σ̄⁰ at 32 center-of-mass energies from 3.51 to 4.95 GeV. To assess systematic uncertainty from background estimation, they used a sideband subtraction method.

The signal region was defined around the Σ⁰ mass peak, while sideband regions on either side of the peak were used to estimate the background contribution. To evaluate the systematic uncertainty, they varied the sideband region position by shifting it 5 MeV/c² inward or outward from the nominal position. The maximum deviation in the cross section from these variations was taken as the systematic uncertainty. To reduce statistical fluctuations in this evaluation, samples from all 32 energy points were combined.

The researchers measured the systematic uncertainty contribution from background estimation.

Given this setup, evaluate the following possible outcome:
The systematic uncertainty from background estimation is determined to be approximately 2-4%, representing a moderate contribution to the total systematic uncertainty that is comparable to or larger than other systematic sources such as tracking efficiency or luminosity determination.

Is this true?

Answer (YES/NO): NO